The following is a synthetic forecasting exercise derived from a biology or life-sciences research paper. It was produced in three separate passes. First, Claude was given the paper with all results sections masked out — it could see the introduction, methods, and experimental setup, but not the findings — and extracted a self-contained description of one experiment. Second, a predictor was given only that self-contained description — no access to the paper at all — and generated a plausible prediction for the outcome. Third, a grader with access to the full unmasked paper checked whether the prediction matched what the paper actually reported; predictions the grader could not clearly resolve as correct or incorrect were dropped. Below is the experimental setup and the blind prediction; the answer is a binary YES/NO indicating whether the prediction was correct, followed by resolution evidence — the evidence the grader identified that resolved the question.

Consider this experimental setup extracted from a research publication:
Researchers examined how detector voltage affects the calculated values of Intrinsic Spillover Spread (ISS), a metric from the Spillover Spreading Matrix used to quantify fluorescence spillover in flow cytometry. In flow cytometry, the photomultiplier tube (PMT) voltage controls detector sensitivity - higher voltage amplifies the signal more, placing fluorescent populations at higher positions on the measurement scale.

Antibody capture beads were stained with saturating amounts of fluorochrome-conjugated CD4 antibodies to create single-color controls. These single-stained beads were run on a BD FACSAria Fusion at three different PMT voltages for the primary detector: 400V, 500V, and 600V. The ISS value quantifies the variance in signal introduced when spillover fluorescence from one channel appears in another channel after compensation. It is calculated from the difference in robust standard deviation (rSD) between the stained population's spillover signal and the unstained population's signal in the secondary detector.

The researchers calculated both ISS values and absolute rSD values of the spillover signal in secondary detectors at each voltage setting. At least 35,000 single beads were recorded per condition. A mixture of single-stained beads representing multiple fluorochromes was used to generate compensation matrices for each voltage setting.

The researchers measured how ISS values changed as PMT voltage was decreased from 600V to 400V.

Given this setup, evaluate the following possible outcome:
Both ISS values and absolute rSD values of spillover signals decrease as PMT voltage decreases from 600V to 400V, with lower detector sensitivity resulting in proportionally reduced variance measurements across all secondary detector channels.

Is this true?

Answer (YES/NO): NO